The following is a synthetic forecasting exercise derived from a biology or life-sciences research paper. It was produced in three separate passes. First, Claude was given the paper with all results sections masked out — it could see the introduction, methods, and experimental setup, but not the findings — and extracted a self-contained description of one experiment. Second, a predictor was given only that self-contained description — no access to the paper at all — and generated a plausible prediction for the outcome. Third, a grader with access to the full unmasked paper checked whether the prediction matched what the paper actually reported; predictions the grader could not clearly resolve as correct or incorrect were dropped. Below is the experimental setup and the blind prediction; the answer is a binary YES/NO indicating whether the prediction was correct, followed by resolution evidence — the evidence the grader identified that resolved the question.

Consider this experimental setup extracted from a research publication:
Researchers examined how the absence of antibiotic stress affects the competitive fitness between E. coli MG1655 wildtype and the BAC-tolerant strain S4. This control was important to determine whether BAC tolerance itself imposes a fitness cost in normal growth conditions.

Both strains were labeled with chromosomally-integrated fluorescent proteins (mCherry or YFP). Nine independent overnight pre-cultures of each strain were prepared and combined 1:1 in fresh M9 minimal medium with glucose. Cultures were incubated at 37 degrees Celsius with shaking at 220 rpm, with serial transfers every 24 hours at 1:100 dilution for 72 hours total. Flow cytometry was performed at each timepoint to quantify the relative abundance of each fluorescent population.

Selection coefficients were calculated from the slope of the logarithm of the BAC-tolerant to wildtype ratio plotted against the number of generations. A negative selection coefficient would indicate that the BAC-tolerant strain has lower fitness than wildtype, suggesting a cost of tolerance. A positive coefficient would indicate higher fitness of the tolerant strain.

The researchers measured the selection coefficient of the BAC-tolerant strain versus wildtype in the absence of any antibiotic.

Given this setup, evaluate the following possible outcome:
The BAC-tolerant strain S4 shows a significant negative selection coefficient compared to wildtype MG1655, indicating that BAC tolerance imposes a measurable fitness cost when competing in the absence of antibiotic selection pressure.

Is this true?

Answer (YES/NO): YES